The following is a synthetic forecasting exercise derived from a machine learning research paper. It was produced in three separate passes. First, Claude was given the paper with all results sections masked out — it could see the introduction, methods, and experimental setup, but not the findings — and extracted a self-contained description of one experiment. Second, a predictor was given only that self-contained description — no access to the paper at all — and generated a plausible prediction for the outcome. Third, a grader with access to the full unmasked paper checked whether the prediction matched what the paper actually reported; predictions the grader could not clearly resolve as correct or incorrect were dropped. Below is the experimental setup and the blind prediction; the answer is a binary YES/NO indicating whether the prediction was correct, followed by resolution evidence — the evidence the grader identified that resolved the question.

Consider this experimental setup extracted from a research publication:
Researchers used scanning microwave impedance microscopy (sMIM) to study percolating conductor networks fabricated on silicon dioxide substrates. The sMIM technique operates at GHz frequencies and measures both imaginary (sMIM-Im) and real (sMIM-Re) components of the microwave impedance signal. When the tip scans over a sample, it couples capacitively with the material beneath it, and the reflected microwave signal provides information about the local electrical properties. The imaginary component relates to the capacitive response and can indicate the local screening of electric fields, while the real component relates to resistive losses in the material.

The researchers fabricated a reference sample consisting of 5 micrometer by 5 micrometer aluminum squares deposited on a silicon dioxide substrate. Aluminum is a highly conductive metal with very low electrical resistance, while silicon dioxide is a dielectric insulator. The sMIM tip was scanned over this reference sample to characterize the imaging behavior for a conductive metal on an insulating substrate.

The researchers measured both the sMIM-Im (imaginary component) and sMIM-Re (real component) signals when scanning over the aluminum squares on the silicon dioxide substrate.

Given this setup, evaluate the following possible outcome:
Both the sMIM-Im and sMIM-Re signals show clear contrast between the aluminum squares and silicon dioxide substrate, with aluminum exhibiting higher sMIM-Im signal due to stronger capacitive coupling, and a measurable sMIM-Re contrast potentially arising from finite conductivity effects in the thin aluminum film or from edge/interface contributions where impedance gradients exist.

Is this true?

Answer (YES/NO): NO